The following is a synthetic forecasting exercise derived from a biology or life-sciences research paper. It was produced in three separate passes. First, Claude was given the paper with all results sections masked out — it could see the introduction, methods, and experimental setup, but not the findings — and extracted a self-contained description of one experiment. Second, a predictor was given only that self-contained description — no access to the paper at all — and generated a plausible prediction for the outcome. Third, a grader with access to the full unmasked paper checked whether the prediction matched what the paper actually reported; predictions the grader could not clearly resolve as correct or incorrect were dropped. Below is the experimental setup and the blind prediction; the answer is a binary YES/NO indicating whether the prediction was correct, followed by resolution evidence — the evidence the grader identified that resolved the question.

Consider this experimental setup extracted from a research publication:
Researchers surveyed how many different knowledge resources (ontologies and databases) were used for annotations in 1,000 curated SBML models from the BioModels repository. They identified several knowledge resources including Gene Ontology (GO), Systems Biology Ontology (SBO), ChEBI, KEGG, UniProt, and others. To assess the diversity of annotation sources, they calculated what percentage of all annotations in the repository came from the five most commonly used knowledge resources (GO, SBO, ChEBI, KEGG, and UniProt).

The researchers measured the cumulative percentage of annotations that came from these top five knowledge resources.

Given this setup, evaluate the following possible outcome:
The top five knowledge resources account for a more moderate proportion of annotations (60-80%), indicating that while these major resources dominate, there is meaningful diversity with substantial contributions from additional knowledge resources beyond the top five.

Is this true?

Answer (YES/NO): NO